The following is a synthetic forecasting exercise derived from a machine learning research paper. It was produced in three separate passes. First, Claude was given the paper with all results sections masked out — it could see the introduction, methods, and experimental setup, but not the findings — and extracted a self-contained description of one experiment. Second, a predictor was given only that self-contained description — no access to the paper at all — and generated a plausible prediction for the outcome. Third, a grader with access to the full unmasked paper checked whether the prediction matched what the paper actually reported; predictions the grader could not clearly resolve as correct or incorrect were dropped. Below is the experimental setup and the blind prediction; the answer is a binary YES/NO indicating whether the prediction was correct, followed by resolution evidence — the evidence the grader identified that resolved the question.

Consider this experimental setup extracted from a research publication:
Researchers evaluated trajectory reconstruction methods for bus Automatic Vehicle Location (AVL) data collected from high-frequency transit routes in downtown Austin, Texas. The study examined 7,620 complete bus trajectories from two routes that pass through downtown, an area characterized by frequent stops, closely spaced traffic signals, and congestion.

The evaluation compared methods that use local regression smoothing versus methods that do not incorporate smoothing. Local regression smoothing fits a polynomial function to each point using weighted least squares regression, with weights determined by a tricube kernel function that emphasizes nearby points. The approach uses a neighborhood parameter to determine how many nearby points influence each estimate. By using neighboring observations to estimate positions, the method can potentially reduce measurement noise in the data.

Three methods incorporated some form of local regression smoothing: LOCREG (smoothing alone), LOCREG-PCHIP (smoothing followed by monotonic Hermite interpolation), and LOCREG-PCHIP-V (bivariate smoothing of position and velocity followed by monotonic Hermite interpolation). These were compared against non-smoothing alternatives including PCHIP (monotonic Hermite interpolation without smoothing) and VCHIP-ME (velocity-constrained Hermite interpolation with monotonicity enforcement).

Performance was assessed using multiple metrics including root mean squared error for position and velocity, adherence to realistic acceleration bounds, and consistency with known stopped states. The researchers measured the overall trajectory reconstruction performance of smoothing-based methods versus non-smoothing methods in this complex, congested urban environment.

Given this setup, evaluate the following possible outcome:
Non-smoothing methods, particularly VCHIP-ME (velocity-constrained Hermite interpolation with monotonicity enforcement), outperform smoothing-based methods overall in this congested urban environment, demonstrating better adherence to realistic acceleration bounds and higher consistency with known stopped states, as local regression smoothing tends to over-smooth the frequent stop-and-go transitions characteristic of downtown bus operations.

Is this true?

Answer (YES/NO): NO